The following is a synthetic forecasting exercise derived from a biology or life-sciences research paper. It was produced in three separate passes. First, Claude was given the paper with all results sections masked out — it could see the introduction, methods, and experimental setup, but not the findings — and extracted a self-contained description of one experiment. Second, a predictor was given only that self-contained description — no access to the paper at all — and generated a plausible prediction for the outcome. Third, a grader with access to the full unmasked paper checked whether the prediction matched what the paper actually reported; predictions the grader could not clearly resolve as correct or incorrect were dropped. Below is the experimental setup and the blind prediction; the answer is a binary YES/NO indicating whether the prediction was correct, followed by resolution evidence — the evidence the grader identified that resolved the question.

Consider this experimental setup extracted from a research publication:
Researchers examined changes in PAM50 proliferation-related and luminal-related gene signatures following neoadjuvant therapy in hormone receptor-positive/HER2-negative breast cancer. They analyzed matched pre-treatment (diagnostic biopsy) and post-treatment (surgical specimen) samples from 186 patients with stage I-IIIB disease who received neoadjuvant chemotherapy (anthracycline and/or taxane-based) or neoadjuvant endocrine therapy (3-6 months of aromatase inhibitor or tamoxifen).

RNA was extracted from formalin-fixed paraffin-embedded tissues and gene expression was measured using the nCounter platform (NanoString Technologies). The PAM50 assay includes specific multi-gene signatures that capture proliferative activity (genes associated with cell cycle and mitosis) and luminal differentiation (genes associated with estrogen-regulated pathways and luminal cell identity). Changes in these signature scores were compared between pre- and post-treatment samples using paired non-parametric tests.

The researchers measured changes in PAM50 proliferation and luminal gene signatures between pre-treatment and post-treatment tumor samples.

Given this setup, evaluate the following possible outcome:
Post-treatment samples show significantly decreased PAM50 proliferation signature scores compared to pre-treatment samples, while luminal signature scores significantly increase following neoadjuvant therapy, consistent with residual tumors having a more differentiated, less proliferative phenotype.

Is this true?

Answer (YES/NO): NO